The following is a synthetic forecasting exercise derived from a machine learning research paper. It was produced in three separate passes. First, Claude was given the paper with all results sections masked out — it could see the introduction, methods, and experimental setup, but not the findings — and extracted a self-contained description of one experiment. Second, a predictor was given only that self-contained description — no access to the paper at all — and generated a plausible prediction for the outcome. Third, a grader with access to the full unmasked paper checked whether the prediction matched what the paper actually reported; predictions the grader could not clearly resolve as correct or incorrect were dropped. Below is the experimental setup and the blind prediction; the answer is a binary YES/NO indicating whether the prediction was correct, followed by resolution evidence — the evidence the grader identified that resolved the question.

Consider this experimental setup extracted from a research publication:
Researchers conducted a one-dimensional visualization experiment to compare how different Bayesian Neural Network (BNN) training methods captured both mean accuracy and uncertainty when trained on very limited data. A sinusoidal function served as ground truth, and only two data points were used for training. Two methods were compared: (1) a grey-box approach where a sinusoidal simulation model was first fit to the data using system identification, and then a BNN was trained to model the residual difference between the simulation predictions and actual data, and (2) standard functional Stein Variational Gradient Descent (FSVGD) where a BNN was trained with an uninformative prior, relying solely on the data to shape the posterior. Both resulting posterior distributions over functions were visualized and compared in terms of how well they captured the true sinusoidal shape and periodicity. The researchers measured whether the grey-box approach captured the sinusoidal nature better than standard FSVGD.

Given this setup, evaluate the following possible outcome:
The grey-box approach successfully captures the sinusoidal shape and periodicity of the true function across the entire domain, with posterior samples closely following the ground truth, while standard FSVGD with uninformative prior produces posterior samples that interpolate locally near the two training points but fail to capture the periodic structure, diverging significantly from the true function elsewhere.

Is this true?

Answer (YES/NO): NO